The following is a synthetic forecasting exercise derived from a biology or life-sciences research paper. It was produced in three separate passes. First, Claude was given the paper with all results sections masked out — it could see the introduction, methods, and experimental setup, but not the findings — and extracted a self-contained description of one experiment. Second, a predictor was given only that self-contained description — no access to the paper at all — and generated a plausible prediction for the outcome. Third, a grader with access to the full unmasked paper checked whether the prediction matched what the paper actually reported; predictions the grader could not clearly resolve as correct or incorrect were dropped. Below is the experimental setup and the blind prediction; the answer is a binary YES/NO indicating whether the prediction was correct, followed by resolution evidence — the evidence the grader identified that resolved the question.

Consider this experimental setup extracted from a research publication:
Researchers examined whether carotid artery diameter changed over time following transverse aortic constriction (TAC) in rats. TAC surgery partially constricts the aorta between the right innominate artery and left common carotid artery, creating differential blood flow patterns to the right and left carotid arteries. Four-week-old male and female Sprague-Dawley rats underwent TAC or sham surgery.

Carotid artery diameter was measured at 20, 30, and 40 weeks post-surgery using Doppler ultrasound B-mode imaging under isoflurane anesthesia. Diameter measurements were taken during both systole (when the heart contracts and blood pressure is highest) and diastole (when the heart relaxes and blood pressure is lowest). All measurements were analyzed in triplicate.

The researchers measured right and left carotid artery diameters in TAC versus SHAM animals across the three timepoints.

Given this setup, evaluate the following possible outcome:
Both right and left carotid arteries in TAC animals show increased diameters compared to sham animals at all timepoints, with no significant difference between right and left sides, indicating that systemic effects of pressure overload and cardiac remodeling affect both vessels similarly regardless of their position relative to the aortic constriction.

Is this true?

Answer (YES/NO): NO